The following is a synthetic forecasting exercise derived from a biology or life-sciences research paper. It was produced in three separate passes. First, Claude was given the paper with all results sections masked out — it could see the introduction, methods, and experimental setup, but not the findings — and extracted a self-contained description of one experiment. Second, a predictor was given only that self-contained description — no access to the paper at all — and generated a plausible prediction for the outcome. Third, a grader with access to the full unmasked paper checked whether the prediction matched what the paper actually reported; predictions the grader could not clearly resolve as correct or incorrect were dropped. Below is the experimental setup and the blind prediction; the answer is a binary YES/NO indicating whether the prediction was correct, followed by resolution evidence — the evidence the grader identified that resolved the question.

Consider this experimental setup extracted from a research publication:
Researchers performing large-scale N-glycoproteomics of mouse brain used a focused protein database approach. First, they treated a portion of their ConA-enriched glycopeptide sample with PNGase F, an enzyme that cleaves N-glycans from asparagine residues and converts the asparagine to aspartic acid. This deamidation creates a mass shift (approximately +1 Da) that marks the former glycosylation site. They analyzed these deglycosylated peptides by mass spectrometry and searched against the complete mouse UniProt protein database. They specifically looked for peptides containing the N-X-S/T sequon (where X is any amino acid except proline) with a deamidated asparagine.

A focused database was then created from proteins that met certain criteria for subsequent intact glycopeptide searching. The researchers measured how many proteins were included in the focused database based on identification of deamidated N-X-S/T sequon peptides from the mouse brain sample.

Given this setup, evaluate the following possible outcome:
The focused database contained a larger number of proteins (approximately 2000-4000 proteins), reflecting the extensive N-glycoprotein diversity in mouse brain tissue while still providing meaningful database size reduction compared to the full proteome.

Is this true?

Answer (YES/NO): YES